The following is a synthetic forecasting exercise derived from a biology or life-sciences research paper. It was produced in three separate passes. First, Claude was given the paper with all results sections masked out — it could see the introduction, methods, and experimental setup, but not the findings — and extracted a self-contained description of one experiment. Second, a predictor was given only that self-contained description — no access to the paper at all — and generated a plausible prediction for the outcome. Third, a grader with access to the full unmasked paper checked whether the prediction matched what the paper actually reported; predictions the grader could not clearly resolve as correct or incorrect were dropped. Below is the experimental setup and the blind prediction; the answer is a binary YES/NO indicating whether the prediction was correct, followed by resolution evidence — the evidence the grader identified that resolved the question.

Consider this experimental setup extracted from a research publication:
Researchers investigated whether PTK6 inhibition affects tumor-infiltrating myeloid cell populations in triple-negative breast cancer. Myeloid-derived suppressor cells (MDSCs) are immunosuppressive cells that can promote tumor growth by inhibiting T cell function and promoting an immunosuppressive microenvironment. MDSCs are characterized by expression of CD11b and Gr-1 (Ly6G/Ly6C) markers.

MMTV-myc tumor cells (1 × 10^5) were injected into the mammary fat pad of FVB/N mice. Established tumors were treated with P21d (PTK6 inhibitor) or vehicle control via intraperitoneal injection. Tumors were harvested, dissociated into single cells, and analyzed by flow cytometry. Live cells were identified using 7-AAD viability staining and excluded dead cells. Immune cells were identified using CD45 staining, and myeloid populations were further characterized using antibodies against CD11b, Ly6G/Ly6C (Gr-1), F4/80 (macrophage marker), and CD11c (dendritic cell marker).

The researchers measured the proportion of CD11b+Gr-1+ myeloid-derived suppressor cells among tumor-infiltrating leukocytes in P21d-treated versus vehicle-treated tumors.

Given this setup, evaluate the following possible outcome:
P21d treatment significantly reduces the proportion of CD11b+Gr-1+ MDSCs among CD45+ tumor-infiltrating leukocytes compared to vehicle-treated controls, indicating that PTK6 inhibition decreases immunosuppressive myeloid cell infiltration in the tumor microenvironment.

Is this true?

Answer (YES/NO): YES